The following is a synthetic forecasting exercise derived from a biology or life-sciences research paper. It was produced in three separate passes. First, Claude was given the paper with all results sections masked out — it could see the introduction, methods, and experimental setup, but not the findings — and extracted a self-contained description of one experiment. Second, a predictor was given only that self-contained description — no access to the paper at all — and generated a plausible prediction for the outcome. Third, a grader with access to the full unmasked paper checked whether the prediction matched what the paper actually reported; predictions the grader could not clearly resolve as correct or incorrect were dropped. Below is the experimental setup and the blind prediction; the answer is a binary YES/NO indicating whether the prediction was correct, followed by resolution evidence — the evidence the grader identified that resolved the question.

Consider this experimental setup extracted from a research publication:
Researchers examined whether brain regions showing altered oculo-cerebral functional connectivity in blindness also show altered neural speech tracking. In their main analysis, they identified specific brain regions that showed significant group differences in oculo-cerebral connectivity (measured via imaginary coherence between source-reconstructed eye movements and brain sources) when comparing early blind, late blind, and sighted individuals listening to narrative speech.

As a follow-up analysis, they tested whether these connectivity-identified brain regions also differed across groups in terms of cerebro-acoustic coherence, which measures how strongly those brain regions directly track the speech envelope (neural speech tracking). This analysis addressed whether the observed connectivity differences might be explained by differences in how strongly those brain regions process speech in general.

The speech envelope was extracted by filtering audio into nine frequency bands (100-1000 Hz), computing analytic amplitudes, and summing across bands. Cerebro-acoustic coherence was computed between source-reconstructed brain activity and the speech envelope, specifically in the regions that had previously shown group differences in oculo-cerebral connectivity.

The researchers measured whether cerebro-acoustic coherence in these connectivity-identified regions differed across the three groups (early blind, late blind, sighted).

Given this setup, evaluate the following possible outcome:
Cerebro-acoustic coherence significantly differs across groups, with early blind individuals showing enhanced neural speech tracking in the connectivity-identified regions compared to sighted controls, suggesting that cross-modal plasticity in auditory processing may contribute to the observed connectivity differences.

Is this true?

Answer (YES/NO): NO